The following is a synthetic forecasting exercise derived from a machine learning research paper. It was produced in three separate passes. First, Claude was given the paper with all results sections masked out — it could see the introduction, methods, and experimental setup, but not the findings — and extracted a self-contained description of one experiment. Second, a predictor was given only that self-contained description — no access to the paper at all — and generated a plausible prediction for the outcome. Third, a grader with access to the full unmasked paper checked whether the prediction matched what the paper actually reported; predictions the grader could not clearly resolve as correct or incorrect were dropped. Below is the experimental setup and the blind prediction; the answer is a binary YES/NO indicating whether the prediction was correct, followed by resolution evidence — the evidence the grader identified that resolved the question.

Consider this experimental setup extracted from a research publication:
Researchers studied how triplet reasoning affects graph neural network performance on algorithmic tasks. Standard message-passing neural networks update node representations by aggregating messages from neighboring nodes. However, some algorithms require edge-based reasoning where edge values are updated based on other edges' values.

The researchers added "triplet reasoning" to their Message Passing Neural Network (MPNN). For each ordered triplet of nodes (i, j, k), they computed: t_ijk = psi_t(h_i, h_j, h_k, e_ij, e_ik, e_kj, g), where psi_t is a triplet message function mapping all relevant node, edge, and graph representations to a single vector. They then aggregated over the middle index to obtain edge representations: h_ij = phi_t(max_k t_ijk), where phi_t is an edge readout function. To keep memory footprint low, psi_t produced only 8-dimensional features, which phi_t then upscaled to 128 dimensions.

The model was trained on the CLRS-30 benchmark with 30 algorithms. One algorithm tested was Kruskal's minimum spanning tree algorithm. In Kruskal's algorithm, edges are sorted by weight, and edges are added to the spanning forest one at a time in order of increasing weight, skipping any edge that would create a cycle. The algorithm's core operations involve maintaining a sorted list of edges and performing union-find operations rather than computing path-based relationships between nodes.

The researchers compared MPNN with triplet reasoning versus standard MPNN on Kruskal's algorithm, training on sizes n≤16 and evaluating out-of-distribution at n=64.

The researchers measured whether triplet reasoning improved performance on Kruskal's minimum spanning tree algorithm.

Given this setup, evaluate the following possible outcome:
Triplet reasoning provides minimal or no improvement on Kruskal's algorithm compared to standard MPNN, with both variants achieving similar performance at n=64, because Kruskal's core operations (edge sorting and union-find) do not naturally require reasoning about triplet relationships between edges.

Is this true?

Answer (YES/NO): NO